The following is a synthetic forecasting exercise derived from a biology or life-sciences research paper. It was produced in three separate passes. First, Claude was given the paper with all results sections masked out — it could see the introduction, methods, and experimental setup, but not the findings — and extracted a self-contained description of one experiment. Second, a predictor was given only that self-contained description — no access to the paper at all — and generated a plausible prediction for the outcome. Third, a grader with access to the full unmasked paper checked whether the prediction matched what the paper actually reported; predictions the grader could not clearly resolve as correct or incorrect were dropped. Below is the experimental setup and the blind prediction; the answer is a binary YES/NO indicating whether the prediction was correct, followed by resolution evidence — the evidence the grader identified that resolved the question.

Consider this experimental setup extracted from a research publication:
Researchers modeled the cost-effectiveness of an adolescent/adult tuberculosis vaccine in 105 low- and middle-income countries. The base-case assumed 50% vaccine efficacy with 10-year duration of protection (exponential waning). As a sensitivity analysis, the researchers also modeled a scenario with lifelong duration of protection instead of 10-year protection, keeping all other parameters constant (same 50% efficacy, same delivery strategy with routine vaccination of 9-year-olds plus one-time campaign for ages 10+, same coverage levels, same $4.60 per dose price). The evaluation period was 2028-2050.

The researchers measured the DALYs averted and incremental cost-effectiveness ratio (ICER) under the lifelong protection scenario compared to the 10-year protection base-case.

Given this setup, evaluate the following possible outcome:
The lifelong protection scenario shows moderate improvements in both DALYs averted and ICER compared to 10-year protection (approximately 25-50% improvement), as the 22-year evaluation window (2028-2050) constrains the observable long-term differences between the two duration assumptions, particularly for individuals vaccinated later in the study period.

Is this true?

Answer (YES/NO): YES